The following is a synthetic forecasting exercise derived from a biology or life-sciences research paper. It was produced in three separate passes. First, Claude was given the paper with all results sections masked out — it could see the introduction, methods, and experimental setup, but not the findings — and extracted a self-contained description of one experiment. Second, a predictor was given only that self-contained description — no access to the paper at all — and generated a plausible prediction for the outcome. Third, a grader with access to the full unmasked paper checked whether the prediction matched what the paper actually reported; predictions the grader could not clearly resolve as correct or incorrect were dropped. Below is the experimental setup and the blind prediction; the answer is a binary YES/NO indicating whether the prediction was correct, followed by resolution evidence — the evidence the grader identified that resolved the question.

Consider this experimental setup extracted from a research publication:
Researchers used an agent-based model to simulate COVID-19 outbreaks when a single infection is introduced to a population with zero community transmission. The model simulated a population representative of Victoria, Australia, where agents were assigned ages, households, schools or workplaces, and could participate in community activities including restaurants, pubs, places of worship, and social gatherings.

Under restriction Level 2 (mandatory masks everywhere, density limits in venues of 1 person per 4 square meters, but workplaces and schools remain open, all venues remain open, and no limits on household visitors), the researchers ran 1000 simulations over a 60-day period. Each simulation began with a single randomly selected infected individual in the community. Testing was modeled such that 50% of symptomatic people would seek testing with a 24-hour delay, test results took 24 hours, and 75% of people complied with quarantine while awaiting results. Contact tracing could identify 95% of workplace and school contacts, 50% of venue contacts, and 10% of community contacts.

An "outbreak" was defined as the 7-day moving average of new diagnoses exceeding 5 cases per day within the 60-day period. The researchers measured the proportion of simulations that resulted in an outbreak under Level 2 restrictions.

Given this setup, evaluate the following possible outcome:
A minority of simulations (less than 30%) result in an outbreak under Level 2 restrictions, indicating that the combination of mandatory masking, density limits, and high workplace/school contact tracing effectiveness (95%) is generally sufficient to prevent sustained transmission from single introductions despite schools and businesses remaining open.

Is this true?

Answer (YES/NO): YES